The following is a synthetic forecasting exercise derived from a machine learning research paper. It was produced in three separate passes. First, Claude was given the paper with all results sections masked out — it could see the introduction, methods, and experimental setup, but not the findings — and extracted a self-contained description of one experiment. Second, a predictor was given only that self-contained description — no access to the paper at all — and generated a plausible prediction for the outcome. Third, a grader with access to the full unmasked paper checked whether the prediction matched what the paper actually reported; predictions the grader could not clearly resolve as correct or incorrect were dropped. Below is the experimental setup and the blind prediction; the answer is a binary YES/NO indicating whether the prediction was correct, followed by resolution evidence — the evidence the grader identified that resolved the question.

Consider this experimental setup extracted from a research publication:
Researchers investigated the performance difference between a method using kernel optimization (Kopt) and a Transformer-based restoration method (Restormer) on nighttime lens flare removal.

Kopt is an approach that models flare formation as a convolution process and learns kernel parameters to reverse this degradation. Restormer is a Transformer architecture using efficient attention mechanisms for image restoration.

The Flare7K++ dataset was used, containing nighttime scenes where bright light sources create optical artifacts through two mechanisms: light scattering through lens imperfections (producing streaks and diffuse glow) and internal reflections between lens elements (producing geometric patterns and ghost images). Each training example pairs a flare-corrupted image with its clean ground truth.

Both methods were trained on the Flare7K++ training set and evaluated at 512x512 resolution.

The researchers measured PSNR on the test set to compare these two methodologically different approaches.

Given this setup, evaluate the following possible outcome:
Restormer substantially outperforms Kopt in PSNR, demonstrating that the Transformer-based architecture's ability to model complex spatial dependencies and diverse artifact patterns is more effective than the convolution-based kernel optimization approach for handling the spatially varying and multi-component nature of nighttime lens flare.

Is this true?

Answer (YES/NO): NO